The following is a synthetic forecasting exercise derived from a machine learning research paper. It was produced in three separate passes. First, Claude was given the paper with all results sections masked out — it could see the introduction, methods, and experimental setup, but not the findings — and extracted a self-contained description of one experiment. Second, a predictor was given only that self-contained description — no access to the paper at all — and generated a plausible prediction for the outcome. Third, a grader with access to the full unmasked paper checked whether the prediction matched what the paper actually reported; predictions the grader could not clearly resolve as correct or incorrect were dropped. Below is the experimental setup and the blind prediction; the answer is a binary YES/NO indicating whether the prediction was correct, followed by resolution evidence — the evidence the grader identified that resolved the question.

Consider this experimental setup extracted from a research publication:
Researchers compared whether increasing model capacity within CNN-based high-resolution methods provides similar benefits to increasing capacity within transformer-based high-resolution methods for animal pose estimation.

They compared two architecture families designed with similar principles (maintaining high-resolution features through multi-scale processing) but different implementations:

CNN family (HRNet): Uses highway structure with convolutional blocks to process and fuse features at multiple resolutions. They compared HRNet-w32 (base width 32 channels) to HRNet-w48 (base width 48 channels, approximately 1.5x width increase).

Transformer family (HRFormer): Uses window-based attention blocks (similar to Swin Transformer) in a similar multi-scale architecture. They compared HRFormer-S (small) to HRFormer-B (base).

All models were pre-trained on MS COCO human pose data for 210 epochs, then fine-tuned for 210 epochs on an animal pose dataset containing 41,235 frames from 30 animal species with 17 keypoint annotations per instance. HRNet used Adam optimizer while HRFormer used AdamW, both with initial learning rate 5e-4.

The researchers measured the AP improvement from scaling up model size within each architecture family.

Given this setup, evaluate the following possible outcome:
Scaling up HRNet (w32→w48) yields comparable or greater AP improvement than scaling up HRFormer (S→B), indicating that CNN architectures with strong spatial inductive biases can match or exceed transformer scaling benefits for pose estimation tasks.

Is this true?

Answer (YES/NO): YES